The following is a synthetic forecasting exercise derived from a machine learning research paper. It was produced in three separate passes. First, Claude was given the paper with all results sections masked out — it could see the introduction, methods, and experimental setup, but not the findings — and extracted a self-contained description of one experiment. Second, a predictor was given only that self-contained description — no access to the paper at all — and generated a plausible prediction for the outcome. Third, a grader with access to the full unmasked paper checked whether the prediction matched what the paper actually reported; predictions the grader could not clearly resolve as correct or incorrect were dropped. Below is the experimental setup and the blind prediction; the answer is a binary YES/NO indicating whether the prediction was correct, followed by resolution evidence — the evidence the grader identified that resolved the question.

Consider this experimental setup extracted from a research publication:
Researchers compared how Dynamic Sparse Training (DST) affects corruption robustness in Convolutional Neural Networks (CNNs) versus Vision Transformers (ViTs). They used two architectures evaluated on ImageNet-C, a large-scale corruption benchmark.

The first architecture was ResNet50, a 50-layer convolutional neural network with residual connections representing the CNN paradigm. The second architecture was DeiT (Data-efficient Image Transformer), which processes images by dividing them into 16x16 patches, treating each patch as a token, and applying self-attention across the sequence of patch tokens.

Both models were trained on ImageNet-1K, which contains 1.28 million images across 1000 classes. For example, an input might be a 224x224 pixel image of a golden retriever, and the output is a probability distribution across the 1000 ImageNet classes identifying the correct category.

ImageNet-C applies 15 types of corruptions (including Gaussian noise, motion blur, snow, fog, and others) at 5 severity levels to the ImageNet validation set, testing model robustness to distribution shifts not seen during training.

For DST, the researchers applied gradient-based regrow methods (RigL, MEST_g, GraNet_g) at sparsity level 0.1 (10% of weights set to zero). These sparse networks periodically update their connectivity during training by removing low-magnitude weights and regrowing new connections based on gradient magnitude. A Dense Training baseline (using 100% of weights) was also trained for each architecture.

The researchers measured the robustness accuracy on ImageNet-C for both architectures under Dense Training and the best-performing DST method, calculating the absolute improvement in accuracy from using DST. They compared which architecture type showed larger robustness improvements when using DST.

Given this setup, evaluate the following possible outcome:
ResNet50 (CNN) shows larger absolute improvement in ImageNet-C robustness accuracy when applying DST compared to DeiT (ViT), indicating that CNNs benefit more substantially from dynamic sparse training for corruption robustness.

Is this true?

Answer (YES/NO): NO